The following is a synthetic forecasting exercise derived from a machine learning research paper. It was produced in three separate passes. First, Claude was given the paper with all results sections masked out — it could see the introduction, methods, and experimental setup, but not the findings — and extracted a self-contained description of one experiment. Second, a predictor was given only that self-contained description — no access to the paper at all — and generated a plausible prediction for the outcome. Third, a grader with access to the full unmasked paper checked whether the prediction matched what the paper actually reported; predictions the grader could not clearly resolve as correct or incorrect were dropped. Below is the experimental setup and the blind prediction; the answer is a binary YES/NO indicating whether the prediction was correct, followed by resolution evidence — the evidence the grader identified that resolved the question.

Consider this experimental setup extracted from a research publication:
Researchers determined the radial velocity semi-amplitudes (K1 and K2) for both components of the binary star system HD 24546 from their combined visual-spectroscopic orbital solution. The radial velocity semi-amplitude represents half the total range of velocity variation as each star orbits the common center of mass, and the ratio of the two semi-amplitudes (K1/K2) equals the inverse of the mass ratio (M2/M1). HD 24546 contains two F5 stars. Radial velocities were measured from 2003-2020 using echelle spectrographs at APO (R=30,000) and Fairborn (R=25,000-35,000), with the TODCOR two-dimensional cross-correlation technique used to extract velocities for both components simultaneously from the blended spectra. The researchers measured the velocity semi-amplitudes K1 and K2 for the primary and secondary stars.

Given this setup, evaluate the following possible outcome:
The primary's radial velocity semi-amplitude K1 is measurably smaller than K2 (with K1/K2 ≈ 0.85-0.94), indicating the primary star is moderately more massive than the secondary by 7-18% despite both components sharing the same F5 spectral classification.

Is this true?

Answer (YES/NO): NO